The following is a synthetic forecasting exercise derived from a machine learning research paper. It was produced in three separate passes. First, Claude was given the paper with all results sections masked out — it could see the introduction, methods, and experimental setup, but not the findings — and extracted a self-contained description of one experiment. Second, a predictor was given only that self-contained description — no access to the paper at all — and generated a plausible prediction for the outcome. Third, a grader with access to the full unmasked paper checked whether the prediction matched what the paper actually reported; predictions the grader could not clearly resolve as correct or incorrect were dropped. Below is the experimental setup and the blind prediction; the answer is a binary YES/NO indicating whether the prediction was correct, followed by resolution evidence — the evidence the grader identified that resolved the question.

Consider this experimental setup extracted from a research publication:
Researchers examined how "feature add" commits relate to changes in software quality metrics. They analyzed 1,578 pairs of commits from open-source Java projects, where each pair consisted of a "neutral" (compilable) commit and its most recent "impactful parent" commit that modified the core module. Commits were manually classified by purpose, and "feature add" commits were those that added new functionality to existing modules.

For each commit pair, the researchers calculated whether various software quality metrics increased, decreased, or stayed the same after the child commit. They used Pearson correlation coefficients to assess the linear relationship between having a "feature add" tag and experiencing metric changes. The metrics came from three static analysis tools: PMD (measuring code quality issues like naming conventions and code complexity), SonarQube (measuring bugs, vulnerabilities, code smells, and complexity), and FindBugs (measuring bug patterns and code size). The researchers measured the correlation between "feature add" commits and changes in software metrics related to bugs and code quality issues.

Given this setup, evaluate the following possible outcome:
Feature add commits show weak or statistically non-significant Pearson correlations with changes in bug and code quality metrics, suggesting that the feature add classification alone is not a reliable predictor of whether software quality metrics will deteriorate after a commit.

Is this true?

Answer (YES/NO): NO